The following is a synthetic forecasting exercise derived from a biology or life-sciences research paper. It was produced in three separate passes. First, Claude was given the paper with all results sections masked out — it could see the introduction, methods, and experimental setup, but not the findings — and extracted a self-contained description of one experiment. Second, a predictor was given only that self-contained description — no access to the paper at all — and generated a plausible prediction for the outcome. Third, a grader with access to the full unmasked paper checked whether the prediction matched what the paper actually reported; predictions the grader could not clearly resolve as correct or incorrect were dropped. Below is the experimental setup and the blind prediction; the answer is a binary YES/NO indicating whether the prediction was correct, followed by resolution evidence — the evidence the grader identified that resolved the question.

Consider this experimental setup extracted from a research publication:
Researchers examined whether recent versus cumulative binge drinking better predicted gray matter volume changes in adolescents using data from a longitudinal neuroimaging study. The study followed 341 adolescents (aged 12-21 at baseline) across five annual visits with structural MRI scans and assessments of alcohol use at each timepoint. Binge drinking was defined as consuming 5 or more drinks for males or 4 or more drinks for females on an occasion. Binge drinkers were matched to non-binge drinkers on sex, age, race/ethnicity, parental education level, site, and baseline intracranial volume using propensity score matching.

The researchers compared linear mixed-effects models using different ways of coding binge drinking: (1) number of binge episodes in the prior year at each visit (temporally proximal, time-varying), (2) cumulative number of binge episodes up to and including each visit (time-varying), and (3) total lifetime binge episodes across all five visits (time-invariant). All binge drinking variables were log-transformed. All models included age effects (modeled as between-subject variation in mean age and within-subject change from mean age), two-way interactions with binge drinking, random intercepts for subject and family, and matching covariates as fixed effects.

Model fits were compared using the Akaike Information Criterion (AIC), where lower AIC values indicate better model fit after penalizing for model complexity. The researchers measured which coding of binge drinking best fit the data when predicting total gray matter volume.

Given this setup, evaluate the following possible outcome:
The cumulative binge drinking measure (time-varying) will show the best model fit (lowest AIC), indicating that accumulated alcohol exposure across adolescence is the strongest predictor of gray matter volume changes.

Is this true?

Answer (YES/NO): NO